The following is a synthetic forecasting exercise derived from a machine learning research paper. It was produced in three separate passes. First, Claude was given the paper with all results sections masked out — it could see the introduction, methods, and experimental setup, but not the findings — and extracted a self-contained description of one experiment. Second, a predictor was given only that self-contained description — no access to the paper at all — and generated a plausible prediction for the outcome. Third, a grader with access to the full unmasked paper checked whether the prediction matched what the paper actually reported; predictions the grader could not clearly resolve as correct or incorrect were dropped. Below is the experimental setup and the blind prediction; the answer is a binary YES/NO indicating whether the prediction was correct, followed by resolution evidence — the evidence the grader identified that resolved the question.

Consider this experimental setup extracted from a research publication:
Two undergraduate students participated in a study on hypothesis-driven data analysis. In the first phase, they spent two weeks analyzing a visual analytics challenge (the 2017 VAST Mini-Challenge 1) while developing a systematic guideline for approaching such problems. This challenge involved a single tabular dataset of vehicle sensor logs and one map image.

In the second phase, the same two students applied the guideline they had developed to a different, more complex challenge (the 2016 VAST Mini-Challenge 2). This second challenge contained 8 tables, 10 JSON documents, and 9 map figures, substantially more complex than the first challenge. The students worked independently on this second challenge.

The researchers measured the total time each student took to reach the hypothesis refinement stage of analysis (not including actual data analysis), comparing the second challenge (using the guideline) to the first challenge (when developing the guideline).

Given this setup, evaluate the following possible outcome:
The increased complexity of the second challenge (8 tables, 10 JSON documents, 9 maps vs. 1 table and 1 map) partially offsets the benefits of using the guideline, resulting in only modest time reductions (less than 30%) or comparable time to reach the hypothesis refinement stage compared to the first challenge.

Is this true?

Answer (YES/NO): NO